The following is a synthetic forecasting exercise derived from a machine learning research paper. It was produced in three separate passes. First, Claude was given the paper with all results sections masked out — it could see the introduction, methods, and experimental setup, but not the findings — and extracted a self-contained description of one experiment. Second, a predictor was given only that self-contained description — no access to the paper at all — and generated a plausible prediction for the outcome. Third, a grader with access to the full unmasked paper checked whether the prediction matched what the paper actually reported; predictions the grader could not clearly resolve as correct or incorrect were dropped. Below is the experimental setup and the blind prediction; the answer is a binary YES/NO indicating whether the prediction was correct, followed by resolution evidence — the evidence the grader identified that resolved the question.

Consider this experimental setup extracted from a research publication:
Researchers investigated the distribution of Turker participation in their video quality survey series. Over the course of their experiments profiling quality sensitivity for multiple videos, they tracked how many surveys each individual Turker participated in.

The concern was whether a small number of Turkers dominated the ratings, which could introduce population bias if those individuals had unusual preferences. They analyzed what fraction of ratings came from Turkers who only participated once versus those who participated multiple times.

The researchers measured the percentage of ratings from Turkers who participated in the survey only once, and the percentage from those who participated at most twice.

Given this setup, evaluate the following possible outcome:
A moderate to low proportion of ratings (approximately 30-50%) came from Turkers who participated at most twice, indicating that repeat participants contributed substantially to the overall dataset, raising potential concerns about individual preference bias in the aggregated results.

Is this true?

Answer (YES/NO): NO